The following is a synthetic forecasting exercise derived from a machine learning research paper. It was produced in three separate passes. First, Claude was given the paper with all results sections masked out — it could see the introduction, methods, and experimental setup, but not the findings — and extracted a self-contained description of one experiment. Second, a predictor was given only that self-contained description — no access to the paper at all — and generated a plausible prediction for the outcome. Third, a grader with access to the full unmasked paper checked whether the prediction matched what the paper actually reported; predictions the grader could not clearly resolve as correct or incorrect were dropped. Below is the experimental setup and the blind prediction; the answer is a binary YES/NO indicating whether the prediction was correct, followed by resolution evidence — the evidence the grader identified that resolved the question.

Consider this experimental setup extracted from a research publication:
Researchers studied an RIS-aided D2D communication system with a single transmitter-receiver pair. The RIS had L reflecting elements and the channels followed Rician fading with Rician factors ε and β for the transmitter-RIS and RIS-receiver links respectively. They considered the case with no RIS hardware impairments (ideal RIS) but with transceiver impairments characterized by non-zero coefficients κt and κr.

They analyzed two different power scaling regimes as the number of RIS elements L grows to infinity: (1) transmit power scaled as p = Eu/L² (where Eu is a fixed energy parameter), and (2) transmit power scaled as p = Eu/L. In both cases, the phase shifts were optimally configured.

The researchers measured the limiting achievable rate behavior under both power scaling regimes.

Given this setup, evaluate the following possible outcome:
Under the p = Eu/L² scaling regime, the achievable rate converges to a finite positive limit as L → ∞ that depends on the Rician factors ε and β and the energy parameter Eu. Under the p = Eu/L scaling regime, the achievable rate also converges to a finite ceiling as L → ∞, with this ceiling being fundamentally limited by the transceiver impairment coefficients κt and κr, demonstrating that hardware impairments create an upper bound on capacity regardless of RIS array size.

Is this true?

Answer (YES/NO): YES